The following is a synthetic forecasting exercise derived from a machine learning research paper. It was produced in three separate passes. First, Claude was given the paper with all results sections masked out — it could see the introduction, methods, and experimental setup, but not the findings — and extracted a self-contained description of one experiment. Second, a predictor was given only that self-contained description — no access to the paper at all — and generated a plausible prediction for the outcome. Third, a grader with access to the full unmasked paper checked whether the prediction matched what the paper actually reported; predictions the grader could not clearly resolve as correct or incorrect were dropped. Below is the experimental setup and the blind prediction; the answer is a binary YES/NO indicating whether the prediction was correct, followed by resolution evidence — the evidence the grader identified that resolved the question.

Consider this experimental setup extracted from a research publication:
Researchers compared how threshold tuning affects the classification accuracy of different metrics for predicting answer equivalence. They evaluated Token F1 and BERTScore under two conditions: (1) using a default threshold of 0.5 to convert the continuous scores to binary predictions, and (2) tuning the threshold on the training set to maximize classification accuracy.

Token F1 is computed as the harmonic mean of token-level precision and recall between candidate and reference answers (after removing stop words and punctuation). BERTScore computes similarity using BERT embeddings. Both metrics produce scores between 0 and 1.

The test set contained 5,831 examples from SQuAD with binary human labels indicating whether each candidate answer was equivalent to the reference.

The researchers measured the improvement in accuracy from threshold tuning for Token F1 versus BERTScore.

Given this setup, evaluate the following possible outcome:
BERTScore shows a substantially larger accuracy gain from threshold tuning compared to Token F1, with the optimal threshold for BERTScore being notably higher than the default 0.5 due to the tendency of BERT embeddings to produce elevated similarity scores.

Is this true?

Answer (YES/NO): NO